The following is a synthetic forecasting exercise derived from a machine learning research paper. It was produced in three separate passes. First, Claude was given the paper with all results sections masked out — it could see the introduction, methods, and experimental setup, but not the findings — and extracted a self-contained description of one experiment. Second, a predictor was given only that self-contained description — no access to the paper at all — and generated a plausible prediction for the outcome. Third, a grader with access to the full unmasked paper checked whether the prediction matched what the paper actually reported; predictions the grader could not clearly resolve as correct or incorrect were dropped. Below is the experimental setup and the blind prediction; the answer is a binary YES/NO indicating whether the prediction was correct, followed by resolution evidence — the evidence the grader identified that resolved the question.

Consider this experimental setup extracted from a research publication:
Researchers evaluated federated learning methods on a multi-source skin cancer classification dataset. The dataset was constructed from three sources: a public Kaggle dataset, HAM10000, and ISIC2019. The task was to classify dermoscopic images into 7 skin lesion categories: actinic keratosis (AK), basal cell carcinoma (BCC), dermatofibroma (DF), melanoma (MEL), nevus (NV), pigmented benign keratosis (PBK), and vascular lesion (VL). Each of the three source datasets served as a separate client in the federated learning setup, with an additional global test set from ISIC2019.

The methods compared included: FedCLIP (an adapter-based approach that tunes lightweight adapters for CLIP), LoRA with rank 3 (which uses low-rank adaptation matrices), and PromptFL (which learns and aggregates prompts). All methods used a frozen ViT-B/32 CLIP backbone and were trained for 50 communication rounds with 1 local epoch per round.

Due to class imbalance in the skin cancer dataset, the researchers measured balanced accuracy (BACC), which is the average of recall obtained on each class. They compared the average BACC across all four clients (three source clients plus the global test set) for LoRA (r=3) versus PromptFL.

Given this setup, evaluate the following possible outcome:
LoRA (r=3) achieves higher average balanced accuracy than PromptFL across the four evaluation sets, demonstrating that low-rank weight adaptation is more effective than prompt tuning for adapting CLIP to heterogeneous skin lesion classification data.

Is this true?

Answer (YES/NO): YES